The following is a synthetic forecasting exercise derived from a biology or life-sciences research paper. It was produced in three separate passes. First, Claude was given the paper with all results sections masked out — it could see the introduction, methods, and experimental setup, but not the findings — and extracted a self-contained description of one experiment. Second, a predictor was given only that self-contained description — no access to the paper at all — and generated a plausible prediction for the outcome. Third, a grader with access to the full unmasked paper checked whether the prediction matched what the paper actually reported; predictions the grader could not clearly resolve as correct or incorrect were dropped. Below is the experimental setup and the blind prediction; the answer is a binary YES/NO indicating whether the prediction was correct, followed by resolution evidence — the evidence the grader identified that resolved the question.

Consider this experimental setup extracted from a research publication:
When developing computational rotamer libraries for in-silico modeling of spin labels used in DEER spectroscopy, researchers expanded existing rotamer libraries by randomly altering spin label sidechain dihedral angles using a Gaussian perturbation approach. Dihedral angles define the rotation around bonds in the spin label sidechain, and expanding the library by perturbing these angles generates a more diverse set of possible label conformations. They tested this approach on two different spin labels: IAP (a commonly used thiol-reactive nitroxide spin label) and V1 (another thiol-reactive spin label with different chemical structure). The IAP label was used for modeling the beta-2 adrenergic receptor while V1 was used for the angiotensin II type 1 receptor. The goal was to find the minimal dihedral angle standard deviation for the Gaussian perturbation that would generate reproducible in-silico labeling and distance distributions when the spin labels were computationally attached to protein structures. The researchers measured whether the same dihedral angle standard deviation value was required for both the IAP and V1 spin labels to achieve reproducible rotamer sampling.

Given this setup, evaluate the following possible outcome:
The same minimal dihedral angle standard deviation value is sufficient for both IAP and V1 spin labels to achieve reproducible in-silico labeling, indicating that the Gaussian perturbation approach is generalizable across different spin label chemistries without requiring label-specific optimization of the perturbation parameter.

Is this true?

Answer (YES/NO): NO